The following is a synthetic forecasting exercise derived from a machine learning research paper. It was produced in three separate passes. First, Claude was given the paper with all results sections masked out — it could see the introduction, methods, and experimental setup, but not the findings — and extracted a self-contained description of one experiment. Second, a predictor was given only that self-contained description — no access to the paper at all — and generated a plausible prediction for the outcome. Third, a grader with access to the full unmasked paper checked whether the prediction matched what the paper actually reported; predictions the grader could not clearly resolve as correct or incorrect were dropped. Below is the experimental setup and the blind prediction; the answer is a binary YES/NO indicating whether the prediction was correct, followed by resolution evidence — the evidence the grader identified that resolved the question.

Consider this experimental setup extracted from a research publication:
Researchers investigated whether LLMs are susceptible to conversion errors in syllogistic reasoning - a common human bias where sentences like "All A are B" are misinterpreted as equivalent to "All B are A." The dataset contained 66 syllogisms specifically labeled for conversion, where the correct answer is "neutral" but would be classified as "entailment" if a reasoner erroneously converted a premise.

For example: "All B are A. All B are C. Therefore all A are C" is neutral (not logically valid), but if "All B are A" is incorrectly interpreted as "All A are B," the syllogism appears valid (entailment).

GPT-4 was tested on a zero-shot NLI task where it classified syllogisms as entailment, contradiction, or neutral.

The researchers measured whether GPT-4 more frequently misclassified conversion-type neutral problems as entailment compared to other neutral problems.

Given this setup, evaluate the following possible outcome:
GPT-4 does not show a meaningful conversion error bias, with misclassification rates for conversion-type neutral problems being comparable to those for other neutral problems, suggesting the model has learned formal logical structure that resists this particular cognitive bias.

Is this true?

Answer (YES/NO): NO